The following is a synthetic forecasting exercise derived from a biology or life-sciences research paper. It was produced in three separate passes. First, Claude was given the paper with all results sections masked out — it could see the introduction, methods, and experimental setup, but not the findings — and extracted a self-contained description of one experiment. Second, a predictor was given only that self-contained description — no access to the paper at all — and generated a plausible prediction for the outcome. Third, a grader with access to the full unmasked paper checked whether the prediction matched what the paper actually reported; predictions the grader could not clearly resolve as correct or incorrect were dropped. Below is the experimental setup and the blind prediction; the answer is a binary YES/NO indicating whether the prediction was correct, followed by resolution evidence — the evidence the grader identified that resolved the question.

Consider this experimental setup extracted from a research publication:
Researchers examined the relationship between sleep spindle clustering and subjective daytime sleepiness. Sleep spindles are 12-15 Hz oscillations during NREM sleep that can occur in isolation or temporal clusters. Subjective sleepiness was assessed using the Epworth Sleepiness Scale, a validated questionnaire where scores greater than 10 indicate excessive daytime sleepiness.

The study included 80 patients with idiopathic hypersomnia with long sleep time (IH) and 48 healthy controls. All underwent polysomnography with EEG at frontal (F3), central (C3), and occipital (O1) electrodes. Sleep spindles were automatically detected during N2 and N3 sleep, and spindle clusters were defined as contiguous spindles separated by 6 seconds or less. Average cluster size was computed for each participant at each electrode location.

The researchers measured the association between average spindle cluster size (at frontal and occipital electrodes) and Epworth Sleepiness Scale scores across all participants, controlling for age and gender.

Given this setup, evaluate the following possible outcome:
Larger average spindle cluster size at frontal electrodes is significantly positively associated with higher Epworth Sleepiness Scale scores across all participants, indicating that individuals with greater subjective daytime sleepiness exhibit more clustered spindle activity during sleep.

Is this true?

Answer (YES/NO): YES